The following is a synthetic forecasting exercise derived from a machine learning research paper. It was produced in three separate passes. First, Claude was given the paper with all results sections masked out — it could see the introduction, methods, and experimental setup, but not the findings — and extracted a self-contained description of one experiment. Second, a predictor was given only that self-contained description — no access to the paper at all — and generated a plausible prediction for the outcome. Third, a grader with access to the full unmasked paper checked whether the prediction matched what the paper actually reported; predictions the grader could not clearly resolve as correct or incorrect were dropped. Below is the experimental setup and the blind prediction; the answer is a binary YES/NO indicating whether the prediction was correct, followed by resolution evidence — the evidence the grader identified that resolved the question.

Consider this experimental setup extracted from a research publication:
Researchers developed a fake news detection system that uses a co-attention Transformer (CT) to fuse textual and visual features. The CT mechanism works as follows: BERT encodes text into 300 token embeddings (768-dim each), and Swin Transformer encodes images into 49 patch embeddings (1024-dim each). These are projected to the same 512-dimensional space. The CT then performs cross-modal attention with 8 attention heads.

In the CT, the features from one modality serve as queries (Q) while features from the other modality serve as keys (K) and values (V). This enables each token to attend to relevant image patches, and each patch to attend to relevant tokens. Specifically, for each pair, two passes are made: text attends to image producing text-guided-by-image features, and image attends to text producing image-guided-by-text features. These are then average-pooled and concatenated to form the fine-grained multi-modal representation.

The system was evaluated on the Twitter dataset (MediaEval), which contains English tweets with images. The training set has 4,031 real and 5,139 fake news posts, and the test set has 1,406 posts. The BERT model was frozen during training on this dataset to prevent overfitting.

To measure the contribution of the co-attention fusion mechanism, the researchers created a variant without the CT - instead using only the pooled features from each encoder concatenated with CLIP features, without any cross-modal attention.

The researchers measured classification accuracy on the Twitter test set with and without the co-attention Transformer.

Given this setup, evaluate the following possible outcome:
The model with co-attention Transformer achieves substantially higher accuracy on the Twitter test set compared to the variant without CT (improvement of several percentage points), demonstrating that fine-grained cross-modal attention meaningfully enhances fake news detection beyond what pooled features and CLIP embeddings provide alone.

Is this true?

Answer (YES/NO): YES